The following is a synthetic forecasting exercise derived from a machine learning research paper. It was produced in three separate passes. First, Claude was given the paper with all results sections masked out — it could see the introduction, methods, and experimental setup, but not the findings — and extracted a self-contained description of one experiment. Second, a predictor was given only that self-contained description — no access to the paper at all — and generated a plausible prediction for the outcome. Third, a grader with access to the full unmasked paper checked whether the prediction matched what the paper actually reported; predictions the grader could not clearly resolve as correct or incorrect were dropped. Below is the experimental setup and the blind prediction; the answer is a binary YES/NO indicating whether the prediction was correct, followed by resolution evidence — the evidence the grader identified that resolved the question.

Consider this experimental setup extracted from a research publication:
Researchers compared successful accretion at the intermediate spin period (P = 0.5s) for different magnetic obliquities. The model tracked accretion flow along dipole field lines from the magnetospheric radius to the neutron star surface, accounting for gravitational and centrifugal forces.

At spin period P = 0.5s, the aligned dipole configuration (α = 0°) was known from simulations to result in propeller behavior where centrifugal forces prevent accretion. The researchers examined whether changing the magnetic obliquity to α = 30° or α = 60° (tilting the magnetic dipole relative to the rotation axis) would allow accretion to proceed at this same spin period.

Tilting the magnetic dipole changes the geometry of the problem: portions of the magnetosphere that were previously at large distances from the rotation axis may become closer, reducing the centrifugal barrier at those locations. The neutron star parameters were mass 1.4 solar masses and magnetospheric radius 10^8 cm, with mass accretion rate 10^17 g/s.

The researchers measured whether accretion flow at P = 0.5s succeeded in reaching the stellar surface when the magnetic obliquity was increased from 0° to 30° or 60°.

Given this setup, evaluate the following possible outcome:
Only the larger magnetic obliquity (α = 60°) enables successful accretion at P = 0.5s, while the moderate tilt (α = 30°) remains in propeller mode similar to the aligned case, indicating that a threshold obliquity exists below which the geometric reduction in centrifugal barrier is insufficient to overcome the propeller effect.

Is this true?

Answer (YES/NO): NO